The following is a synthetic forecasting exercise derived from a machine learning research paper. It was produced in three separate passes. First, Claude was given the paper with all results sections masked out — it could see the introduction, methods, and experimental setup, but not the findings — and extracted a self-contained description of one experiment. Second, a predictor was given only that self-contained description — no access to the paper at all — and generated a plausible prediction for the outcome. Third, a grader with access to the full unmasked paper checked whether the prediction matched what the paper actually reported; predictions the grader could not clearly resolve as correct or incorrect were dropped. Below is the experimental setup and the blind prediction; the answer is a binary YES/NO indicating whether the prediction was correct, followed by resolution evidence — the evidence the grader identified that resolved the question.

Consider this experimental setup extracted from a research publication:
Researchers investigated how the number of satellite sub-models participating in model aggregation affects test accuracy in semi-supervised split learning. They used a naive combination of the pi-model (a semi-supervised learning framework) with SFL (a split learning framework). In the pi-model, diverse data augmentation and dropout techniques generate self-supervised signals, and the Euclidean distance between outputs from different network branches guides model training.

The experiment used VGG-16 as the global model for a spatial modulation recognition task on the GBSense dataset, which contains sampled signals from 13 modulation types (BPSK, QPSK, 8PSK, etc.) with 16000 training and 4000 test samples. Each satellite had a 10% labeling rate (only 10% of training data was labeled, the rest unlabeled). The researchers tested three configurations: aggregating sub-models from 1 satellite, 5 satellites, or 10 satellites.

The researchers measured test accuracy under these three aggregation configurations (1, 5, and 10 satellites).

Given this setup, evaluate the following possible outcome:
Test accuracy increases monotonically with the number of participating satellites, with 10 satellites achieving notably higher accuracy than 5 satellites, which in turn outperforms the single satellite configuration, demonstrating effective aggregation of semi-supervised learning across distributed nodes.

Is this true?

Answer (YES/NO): NO